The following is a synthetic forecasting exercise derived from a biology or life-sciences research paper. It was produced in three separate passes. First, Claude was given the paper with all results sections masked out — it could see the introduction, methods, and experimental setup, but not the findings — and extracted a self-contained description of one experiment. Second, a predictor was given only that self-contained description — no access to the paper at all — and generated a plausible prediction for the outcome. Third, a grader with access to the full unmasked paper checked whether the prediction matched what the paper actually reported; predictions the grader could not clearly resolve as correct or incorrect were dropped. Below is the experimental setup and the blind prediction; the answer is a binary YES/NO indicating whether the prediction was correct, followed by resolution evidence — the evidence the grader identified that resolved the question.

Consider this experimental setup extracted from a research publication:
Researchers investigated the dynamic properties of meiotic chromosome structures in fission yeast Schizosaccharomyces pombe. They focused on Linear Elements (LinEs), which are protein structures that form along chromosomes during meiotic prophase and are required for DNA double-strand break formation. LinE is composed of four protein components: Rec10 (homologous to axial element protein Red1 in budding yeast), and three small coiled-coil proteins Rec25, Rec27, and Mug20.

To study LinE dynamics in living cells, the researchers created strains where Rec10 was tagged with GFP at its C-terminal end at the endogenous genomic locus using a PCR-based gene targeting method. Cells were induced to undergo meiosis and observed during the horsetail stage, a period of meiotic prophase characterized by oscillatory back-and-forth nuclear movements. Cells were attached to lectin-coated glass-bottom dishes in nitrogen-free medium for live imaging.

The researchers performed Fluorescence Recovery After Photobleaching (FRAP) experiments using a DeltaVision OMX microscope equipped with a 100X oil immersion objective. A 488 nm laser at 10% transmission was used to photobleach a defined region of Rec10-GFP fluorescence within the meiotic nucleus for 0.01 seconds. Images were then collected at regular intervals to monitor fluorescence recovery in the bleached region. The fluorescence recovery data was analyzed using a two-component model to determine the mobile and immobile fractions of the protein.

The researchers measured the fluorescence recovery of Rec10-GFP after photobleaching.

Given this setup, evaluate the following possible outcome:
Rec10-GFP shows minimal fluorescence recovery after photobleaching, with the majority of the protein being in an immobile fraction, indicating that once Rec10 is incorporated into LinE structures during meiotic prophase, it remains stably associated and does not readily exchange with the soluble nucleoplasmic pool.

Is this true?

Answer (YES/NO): YES